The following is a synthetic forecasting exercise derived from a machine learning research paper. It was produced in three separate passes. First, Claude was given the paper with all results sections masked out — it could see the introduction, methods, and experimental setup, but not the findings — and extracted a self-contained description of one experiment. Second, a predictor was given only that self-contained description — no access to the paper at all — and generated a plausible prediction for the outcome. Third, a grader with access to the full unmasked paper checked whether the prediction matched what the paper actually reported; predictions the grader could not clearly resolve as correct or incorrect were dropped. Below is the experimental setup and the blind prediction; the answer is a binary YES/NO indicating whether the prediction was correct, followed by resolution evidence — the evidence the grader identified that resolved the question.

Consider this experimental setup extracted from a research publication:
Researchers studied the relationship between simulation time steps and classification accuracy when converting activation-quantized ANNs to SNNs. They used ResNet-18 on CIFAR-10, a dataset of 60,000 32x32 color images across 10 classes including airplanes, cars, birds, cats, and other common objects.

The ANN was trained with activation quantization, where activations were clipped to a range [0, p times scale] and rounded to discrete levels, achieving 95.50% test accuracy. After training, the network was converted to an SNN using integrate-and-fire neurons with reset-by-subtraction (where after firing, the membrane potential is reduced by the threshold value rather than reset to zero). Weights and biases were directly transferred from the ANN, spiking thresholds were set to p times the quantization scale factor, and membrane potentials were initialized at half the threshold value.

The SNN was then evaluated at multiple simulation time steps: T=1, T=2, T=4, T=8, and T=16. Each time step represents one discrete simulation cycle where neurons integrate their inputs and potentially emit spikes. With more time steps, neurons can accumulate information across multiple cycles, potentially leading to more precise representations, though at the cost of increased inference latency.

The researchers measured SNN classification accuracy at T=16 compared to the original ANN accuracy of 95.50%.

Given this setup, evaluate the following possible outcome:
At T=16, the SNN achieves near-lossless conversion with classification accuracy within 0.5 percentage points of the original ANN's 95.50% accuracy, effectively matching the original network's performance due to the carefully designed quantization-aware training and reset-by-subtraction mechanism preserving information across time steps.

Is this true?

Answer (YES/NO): NO